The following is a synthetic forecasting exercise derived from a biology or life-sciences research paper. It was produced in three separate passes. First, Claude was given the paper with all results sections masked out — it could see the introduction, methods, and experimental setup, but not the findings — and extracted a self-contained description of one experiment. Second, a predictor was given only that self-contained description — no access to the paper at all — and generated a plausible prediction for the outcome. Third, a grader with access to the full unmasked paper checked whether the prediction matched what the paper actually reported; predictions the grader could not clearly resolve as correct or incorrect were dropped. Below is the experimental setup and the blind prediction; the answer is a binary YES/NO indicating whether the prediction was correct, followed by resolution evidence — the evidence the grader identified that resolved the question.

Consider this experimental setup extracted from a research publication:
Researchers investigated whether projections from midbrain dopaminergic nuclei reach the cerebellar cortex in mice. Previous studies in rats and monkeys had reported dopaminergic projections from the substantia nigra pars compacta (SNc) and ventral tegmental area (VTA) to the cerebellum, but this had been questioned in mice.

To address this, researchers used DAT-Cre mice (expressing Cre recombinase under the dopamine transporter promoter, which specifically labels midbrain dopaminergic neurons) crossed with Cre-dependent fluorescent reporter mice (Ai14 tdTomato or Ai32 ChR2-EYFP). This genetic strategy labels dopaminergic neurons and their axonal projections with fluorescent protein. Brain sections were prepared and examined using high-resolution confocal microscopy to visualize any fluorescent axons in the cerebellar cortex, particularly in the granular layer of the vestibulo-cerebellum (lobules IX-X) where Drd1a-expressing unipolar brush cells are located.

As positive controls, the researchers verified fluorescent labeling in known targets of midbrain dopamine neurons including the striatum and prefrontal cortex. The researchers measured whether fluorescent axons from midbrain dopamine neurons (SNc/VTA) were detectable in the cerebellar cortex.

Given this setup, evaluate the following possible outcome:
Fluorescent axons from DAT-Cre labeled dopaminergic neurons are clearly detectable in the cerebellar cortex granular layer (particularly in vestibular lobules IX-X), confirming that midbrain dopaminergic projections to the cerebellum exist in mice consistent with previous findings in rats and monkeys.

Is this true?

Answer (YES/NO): NO